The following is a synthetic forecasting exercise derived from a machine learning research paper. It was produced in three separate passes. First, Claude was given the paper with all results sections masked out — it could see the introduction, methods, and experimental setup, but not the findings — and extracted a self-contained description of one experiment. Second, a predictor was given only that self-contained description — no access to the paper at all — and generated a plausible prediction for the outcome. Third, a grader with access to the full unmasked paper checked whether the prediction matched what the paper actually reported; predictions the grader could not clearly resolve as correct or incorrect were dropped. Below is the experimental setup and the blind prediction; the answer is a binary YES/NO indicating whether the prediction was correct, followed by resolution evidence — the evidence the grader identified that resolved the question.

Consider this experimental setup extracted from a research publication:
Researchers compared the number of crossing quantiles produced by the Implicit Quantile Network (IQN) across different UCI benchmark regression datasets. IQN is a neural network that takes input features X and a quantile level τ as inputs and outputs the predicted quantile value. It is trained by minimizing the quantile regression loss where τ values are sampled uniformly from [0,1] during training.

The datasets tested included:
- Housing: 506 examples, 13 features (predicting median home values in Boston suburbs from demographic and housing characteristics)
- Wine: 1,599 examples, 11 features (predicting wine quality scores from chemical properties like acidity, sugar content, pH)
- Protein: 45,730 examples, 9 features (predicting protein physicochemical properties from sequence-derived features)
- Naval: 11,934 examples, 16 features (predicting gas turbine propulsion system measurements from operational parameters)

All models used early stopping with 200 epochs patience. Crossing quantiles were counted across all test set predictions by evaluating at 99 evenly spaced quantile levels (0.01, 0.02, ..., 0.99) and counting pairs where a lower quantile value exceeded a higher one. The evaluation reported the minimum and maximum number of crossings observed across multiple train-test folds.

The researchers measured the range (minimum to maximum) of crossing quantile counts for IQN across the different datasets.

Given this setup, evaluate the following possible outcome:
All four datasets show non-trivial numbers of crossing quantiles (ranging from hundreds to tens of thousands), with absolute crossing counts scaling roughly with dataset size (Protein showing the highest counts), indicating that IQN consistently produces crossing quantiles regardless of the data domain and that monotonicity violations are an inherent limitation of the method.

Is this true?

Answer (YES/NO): NO